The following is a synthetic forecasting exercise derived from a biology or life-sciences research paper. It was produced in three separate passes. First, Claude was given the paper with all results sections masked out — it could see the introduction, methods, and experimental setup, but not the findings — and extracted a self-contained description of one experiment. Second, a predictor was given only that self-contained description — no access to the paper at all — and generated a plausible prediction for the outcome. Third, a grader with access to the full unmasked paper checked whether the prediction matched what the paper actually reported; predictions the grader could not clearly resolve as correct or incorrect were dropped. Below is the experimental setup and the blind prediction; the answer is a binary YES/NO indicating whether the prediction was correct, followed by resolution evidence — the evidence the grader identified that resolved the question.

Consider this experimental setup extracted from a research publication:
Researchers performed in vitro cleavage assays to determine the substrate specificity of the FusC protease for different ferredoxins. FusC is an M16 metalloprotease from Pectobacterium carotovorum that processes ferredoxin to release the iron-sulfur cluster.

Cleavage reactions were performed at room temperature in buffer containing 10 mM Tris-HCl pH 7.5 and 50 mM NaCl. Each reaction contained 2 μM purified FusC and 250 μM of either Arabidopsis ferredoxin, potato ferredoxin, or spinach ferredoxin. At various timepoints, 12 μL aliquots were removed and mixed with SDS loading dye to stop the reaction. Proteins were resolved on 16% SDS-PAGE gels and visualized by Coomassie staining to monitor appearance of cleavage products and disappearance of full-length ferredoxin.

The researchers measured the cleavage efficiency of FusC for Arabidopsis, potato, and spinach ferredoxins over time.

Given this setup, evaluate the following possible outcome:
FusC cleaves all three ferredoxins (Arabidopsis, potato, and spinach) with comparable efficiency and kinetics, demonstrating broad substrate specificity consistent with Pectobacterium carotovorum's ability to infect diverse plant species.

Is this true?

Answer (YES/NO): NO